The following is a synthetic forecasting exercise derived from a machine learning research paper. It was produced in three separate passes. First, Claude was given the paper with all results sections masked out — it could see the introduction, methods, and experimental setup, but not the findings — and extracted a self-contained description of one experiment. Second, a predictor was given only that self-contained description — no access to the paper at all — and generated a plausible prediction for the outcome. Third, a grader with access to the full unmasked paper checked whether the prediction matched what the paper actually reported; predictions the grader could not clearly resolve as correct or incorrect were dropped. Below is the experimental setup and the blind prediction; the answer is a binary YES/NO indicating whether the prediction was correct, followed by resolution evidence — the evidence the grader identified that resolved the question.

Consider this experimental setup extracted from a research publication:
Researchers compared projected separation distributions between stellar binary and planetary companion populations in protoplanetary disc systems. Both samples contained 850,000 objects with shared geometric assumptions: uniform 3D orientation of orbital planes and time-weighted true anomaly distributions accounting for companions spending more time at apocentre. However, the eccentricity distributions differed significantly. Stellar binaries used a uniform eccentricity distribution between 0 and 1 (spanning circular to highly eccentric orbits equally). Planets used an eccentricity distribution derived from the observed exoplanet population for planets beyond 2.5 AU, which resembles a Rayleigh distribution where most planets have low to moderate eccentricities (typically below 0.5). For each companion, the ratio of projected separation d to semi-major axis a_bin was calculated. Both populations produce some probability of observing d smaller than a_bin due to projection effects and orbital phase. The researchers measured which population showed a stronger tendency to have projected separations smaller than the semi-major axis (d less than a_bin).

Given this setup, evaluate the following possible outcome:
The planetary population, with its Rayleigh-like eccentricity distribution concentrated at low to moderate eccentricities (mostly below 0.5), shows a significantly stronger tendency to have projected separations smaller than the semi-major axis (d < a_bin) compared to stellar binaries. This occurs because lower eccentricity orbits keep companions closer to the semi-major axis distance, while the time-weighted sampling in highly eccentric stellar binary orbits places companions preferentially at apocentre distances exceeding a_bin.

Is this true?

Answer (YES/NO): YES